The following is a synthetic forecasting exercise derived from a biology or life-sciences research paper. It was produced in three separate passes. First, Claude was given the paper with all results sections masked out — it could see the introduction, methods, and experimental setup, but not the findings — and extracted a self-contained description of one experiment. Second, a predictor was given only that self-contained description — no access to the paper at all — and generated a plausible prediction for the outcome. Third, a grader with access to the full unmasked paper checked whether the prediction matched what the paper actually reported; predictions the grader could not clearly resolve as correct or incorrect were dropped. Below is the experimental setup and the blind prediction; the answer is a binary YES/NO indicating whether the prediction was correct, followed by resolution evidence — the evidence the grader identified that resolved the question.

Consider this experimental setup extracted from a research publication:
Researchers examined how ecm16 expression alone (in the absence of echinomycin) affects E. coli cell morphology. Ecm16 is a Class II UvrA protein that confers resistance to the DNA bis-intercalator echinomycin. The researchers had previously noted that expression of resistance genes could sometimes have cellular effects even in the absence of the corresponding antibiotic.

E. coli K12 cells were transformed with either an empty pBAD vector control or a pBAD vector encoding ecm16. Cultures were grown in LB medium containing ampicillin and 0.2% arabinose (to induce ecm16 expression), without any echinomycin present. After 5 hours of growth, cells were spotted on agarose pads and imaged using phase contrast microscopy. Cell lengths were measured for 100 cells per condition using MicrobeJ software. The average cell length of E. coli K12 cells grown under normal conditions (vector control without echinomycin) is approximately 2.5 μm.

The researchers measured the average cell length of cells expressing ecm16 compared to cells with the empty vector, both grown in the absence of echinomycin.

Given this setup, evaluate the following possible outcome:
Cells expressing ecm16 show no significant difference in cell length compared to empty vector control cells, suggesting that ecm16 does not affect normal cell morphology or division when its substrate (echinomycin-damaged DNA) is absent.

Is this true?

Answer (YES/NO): NO